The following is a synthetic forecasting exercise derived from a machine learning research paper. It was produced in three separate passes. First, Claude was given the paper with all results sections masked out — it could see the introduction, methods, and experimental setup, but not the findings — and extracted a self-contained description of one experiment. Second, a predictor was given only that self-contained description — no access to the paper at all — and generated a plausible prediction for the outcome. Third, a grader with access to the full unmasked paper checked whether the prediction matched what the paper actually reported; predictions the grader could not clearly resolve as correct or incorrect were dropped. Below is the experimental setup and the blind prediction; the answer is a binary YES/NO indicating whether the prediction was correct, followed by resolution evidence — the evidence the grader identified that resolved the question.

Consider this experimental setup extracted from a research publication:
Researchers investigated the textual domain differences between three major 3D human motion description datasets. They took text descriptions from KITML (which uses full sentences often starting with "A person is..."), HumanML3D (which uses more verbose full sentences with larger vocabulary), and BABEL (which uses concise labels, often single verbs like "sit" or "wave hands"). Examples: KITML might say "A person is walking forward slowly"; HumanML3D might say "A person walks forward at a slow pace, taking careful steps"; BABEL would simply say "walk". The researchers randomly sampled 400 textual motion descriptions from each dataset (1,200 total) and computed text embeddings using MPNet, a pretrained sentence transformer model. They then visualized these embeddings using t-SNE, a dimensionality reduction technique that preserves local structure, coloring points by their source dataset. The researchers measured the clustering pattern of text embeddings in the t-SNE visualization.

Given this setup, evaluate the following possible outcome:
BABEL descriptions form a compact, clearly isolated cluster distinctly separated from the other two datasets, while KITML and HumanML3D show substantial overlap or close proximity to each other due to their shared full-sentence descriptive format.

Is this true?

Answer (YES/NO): YES